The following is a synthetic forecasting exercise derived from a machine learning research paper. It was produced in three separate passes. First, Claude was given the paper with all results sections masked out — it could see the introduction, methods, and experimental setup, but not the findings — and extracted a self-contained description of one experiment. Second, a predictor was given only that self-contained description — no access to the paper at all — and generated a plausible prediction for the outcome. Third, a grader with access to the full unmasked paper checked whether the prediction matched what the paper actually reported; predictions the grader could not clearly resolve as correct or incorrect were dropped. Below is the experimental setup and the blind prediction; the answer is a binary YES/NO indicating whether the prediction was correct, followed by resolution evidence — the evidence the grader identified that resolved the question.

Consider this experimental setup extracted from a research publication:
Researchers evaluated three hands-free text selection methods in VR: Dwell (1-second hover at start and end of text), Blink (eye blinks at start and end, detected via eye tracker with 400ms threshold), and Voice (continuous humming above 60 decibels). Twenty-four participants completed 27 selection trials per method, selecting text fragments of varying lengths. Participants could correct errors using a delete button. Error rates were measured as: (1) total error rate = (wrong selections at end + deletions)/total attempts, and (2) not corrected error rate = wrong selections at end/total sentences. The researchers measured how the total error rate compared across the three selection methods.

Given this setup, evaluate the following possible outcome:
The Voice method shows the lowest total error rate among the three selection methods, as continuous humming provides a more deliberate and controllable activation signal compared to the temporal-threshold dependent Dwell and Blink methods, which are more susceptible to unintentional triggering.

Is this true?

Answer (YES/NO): NO